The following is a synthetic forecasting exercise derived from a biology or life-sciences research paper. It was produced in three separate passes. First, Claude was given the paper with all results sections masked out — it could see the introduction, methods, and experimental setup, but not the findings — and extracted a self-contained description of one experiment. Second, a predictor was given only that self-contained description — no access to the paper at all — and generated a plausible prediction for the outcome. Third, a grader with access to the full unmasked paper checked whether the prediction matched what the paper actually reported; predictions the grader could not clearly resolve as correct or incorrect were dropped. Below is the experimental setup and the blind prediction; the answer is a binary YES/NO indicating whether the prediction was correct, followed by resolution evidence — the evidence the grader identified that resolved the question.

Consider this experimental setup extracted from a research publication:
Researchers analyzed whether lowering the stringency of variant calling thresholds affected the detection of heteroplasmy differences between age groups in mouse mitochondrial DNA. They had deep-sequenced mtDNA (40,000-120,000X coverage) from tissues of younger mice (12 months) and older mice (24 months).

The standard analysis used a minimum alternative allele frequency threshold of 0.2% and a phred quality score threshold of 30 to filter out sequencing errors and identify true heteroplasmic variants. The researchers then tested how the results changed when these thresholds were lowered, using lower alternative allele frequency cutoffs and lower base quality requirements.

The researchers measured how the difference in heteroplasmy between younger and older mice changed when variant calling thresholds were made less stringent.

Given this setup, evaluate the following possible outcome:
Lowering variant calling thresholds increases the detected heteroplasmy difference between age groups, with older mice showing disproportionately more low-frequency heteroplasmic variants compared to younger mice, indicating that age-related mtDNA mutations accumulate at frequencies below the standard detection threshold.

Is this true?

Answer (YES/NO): NO